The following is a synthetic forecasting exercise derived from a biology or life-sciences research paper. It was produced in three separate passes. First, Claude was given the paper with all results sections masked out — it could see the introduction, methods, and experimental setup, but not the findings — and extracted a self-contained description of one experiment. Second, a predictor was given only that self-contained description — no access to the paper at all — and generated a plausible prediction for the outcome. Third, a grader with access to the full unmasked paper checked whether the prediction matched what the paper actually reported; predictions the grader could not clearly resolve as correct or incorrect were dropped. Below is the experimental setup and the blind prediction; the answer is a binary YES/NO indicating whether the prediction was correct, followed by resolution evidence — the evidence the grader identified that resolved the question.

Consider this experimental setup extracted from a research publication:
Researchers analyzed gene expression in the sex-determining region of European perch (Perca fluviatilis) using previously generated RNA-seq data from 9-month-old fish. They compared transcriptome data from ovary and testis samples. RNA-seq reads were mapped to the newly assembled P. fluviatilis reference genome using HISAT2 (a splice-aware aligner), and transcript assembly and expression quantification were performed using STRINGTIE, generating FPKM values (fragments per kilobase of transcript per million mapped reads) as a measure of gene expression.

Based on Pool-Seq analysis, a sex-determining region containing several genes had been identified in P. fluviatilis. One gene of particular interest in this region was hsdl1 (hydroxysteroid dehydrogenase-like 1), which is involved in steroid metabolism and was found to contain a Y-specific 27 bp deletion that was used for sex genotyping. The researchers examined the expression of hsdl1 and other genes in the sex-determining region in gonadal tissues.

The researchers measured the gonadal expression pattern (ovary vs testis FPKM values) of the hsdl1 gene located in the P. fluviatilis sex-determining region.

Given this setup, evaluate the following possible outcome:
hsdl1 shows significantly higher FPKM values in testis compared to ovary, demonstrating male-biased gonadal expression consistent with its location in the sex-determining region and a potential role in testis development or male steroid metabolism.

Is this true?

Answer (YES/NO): YES